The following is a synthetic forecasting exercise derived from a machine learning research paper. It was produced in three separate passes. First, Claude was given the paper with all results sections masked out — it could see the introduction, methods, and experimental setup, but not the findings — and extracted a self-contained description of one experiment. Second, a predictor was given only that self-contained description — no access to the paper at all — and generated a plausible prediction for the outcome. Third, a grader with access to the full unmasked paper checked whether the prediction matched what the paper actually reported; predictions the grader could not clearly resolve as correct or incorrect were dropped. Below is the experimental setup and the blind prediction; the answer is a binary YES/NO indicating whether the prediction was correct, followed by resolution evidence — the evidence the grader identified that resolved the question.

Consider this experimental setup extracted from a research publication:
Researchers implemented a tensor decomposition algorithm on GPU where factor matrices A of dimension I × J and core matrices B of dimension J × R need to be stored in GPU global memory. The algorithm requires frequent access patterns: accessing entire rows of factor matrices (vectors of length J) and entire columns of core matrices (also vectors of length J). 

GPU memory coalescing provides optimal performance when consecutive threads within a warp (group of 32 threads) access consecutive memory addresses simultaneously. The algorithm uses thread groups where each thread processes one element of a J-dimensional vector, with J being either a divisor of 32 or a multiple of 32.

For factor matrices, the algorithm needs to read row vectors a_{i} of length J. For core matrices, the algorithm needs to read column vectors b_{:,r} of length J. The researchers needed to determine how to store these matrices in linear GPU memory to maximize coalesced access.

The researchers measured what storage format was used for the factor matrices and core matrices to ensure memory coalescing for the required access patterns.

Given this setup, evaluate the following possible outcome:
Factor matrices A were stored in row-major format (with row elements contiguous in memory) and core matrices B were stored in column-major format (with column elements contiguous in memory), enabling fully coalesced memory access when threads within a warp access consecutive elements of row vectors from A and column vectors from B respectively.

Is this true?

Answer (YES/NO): NO